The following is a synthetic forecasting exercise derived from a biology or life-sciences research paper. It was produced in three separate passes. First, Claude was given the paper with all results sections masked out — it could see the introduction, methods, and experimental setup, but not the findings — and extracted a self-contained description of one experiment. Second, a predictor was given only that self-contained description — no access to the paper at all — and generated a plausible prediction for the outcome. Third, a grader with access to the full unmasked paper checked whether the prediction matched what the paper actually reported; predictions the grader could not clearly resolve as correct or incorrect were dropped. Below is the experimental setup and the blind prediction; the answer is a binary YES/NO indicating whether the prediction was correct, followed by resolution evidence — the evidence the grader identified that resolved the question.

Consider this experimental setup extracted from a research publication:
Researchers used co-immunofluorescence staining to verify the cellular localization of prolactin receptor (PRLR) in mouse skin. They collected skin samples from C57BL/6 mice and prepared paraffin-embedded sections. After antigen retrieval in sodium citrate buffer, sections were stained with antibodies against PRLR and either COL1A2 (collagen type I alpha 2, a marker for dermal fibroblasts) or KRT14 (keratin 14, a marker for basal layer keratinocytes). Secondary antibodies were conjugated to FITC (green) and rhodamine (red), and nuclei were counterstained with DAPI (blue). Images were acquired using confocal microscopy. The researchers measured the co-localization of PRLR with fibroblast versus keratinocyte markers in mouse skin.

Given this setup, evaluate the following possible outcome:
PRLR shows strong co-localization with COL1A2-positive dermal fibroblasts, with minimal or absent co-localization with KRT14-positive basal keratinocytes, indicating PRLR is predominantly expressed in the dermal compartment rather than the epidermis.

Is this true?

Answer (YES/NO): YES